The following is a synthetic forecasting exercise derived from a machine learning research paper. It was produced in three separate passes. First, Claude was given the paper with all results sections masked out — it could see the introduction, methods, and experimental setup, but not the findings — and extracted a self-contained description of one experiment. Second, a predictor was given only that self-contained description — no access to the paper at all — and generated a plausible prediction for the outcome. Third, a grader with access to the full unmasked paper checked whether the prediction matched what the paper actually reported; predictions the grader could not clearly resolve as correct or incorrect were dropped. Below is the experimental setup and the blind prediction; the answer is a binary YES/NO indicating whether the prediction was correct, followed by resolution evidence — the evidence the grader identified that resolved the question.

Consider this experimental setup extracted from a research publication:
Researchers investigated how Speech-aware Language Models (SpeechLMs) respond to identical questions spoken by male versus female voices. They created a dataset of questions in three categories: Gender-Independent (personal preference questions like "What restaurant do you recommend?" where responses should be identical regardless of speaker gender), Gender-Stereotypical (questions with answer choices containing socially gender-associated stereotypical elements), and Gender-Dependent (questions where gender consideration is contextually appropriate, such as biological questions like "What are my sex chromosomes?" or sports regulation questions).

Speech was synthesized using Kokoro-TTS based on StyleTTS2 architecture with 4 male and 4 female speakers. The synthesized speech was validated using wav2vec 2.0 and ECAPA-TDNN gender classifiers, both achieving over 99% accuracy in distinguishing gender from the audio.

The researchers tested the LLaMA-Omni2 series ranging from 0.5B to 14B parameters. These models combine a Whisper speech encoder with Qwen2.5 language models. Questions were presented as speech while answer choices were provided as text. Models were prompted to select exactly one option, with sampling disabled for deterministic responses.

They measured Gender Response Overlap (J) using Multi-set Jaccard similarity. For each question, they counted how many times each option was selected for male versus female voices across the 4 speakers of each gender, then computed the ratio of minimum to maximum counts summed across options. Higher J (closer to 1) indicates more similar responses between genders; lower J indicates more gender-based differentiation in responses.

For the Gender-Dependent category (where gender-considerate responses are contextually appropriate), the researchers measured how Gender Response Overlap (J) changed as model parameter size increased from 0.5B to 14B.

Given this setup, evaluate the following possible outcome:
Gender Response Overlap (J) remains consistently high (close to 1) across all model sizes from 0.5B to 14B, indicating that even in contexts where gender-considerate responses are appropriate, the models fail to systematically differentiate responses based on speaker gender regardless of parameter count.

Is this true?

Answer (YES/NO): YES